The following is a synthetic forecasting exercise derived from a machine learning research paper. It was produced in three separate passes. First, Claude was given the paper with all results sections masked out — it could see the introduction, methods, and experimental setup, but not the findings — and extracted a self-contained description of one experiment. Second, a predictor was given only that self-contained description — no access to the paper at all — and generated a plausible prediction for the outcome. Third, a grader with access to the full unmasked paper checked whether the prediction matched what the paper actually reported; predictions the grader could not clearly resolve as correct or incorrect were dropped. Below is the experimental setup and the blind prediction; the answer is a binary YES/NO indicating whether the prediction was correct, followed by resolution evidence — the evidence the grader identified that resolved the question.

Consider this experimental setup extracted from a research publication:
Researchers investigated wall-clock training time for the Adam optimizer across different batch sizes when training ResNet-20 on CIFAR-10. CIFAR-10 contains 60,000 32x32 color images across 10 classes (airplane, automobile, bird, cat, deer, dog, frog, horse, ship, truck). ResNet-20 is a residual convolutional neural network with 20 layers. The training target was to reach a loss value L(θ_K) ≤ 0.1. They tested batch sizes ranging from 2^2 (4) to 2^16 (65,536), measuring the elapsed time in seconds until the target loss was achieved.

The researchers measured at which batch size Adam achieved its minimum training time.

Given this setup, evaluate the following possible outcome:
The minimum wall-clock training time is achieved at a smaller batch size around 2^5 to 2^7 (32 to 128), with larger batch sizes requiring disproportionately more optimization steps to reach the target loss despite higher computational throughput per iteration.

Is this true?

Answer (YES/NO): NO